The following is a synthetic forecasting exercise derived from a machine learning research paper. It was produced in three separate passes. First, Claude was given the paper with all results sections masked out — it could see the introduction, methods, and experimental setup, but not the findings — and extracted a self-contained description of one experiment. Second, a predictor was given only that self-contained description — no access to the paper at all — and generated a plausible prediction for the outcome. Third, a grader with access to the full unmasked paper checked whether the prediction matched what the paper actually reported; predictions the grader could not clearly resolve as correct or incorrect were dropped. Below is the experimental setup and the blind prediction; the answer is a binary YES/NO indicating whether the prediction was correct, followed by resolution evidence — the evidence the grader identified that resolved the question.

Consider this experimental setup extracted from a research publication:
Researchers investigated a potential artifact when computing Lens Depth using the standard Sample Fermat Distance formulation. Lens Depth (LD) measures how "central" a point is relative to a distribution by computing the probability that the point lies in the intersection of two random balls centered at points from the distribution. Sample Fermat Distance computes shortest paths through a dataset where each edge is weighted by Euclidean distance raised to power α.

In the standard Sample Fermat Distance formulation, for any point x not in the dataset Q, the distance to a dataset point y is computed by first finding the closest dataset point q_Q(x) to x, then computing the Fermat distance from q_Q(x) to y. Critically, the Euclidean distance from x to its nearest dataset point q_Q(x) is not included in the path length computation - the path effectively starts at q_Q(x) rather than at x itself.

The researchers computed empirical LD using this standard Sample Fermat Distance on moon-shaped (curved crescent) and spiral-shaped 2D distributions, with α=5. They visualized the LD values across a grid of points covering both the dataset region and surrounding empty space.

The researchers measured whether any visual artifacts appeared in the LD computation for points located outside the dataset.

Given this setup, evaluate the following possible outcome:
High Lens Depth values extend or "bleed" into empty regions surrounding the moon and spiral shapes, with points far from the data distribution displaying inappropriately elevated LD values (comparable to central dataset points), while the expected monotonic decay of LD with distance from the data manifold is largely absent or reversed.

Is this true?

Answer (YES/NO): NO